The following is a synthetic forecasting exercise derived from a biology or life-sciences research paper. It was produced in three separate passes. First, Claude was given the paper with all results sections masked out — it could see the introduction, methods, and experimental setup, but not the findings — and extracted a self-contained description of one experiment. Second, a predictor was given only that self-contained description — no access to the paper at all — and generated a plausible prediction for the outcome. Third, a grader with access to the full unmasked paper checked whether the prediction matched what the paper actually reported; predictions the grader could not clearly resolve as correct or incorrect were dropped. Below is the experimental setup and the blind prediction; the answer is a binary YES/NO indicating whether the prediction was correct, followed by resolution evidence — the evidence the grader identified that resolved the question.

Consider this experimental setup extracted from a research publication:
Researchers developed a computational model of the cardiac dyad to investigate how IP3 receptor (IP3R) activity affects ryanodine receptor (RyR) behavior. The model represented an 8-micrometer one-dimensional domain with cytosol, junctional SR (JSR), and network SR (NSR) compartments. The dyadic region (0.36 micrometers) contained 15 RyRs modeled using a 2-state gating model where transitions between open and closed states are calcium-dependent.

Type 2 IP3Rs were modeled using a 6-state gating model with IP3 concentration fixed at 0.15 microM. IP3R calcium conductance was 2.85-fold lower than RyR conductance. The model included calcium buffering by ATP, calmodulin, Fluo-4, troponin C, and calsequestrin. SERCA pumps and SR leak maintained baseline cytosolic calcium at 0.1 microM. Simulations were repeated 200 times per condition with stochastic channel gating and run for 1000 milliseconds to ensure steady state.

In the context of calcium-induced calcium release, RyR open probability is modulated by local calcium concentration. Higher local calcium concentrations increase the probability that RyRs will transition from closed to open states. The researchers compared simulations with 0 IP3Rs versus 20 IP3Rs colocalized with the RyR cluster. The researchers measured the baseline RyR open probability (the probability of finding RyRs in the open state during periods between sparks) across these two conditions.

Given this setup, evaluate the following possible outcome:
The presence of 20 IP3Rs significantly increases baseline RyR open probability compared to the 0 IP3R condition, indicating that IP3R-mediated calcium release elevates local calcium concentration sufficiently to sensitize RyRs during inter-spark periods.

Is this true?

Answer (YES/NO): YES